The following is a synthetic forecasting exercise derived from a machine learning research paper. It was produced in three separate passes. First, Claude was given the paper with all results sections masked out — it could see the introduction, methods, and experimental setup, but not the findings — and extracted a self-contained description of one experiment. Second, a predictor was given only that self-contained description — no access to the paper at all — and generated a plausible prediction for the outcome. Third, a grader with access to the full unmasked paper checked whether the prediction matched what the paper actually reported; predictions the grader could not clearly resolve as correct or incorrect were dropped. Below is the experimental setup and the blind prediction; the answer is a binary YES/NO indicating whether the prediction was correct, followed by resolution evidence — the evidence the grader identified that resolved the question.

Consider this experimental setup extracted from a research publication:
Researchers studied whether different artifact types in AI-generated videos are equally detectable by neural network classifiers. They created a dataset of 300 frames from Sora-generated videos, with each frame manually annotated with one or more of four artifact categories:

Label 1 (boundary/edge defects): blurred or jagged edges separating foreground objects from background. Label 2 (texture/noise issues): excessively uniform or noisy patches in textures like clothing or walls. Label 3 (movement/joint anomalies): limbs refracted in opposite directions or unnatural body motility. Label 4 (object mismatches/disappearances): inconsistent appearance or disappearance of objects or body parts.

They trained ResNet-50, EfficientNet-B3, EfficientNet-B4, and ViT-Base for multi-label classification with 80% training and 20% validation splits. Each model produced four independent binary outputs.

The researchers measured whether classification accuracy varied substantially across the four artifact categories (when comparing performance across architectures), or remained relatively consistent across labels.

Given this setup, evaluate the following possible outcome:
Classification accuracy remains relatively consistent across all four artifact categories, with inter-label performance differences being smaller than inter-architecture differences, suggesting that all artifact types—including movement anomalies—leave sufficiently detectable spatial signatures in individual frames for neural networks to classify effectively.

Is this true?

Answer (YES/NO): NO